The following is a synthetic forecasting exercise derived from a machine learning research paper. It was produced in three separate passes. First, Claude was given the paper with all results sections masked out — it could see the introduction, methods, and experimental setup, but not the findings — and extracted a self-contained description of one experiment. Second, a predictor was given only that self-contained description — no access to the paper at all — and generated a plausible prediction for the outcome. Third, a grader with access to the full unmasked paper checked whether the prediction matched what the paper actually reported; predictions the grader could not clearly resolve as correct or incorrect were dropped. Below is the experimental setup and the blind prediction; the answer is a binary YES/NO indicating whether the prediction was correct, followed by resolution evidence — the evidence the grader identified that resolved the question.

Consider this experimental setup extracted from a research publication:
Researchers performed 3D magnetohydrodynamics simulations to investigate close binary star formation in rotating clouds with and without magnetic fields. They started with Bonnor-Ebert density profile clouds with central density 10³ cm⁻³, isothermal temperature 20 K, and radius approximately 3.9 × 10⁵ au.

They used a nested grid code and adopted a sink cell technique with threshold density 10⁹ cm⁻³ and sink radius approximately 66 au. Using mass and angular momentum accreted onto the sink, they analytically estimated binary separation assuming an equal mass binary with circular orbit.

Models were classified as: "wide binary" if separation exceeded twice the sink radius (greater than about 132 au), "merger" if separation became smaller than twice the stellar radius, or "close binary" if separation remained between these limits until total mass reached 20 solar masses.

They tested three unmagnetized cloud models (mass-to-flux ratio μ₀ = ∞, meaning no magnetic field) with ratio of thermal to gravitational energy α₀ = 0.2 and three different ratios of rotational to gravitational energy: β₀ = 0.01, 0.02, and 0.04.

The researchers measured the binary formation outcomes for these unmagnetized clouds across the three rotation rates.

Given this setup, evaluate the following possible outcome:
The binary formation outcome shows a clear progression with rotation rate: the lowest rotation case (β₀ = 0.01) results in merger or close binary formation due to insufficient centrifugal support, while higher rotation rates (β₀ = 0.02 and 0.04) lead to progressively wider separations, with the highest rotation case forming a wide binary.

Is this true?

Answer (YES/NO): NO